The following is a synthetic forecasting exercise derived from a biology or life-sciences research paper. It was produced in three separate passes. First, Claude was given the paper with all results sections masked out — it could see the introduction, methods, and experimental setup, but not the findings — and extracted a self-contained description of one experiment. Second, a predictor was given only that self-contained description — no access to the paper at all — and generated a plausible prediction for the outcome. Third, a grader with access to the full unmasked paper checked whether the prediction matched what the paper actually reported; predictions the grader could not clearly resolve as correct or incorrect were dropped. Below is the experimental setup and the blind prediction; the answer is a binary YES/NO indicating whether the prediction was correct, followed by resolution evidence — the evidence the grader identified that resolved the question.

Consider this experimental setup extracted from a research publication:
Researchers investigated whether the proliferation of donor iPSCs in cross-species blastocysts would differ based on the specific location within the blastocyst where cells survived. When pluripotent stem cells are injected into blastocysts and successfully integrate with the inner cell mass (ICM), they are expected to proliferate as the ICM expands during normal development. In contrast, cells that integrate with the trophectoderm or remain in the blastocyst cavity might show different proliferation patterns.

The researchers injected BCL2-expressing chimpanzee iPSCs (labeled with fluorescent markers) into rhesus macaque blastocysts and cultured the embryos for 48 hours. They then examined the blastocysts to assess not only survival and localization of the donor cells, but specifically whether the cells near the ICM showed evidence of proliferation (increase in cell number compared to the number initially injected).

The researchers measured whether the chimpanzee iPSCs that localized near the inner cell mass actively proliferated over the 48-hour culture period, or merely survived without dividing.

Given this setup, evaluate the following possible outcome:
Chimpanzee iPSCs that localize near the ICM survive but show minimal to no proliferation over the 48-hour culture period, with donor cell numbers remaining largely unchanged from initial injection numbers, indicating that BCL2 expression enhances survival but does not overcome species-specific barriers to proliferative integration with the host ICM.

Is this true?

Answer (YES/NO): NO